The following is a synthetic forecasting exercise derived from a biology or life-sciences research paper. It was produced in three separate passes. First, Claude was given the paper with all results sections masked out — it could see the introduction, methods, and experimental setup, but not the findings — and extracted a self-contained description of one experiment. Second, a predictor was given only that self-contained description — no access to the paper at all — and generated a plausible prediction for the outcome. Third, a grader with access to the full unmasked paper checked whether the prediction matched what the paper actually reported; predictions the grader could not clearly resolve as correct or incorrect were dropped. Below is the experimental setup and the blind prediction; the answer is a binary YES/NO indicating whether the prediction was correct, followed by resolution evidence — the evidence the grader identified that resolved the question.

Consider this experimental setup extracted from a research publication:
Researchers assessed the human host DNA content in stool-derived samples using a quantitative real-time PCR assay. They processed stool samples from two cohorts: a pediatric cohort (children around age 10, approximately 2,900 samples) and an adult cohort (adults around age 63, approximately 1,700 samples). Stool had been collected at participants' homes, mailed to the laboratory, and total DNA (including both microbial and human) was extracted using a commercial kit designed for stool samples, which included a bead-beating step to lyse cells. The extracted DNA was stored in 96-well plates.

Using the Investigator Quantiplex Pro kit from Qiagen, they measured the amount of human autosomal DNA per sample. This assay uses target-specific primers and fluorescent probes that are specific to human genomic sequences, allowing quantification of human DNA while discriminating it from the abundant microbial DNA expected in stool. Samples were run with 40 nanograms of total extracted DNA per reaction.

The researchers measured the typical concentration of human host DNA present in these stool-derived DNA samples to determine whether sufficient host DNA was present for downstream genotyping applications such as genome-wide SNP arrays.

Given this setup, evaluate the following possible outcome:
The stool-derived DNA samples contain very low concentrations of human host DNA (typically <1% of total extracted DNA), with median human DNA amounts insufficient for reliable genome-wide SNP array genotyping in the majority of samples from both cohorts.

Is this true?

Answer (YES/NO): YES